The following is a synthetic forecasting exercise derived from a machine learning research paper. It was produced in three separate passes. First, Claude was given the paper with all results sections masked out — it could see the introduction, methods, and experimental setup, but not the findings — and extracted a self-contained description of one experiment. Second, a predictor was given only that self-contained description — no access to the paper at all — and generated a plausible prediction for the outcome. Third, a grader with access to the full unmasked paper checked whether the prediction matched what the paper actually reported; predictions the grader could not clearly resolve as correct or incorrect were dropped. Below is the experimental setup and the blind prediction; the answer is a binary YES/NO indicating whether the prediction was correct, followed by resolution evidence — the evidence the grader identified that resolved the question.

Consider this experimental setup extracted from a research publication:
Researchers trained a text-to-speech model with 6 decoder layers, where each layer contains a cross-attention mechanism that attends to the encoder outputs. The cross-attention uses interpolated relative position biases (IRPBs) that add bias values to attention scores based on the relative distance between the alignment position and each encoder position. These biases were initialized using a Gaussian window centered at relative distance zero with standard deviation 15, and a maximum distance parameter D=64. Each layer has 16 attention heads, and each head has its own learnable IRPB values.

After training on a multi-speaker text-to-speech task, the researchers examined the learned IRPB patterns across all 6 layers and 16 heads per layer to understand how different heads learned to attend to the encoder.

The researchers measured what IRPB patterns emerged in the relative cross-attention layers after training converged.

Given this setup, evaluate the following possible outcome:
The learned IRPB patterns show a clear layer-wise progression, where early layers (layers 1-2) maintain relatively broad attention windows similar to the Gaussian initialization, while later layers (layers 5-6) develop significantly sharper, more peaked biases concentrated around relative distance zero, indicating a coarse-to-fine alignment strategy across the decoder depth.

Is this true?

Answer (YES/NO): NO